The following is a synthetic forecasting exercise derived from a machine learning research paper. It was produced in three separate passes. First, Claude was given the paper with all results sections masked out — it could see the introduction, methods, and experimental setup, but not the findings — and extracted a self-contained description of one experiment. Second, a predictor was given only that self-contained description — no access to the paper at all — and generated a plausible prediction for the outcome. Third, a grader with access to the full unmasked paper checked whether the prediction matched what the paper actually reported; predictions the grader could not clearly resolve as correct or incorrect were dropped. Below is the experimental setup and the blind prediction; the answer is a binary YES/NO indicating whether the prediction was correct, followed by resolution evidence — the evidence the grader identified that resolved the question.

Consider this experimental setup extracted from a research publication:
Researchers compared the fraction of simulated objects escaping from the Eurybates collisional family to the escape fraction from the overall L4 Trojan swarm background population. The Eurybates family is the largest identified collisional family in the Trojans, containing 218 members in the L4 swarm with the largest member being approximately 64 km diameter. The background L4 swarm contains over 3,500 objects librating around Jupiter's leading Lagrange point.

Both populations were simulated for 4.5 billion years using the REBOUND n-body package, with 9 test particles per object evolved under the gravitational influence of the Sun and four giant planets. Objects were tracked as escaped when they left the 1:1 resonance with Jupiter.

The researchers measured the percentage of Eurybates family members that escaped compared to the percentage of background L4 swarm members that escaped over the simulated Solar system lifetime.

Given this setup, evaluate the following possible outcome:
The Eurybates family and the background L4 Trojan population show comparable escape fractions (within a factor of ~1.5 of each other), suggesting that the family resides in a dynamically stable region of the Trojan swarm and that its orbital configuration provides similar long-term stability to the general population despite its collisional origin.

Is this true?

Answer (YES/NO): YES